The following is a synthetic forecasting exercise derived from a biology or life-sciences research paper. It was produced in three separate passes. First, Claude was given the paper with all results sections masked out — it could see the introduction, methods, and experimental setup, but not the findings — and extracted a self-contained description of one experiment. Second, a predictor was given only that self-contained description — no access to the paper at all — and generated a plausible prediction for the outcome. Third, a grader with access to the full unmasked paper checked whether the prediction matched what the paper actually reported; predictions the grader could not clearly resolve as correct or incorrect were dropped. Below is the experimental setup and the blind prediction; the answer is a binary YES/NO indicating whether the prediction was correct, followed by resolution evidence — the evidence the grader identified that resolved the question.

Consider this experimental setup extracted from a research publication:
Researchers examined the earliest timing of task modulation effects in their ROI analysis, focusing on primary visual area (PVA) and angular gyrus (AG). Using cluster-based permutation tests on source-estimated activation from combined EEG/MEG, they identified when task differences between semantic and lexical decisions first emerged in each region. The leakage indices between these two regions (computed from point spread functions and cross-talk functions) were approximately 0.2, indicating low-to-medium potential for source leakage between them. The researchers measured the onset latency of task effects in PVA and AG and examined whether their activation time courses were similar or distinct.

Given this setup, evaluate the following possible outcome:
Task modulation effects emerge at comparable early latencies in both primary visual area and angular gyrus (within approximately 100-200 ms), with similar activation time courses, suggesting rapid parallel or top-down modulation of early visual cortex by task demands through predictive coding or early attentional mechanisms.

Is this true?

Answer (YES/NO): NO